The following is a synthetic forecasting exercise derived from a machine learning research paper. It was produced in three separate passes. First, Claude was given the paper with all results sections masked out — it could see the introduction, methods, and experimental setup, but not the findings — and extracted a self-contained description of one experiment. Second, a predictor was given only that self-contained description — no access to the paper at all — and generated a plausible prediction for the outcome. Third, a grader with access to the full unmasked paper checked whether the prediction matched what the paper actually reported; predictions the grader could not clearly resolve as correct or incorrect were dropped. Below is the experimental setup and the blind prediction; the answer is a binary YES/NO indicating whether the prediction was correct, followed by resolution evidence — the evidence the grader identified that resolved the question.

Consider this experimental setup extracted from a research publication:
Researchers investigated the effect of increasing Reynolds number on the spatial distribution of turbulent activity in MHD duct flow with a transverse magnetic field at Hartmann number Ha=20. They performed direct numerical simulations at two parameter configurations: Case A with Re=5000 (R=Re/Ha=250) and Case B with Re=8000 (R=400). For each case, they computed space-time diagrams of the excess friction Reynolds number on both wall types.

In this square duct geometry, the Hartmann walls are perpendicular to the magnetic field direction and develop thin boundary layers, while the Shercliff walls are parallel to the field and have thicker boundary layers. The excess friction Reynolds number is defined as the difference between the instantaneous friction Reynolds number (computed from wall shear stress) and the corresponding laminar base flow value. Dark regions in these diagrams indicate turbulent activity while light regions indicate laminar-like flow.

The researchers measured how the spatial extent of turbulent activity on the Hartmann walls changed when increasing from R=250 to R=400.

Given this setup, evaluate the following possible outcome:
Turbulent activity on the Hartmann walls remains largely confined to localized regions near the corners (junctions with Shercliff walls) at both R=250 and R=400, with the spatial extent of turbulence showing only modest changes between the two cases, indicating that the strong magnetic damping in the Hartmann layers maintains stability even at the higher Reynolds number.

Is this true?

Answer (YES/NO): NO